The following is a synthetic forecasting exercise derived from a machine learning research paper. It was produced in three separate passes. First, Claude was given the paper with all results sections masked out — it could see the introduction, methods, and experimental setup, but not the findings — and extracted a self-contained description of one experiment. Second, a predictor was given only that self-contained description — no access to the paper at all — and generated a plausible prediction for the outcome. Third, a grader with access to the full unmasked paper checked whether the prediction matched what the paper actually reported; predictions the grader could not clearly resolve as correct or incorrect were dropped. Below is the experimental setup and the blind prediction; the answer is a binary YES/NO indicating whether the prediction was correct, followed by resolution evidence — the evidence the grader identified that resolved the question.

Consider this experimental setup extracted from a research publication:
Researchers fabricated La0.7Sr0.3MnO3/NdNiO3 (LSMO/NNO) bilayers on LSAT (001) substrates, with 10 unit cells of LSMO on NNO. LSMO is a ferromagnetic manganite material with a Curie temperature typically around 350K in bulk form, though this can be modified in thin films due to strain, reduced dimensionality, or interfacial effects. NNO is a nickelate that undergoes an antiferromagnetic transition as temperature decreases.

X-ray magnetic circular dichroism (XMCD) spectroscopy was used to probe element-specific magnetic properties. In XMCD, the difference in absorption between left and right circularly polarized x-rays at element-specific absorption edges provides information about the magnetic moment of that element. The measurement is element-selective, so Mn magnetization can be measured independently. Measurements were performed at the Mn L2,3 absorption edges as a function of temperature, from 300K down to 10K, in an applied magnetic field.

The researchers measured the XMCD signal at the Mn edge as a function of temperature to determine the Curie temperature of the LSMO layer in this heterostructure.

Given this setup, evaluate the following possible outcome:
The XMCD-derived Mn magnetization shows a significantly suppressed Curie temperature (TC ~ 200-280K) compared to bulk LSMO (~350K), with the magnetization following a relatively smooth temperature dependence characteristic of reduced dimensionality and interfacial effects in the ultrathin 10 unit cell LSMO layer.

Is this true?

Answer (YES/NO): NO